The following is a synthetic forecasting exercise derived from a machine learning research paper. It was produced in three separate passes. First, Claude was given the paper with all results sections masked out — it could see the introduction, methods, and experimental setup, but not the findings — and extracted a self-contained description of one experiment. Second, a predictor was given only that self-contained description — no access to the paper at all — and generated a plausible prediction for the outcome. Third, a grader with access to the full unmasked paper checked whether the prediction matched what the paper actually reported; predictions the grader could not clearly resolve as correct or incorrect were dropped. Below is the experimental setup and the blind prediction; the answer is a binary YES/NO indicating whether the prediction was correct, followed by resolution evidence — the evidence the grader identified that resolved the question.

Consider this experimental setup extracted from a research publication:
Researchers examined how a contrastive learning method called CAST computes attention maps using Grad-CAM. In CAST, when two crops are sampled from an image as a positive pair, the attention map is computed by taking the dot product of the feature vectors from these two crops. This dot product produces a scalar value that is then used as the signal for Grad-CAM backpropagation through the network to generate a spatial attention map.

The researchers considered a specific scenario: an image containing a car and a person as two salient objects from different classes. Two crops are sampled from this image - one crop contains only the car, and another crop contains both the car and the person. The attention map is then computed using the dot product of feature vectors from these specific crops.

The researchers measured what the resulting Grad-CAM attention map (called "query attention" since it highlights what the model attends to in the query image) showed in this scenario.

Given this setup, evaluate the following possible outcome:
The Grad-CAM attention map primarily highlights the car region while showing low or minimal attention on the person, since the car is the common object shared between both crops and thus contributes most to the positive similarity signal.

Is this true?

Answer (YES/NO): YES